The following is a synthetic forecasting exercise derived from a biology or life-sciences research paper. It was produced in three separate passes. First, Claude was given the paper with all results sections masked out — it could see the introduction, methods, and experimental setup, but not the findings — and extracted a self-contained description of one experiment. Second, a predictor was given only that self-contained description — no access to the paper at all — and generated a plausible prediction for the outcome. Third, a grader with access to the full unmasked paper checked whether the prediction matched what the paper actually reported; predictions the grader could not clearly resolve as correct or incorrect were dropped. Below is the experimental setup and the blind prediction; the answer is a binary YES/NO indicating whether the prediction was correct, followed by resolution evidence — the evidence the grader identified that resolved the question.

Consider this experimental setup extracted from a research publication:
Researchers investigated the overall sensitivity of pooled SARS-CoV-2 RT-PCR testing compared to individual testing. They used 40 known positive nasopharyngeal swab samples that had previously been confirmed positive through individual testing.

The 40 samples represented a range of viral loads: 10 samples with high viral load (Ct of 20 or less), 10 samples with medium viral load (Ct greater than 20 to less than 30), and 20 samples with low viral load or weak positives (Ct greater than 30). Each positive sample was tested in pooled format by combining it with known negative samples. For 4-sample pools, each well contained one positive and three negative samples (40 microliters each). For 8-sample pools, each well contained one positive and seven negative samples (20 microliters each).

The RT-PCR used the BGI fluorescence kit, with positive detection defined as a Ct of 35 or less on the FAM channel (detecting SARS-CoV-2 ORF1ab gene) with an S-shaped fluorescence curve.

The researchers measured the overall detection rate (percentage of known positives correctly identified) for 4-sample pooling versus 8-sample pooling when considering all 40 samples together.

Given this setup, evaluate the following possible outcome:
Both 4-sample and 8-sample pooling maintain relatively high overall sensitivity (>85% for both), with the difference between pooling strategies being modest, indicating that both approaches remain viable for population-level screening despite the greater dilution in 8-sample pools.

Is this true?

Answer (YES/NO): NO